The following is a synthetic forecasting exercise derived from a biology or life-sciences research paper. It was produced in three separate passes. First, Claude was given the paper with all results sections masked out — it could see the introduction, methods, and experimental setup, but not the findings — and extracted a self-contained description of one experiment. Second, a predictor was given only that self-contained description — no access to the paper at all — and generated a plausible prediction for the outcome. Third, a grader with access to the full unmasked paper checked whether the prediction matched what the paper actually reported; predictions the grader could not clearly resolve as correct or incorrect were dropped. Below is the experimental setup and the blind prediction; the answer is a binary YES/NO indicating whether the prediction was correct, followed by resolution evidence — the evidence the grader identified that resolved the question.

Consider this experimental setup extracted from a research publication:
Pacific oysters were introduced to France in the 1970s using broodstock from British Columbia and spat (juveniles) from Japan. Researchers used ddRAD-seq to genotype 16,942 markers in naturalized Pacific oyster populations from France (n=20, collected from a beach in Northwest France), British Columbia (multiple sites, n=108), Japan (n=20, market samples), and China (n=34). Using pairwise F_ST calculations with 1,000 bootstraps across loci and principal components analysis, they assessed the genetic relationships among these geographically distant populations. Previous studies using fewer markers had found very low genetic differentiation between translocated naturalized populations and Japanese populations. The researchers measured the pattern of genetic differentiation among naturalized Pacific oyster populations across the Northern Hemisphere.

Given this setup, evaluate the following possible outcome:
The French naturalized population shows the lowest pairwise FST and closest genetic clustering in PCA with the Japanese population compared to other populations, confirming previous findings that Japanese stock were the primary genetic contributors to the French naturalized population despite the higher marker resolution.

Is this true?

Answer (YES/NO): NO